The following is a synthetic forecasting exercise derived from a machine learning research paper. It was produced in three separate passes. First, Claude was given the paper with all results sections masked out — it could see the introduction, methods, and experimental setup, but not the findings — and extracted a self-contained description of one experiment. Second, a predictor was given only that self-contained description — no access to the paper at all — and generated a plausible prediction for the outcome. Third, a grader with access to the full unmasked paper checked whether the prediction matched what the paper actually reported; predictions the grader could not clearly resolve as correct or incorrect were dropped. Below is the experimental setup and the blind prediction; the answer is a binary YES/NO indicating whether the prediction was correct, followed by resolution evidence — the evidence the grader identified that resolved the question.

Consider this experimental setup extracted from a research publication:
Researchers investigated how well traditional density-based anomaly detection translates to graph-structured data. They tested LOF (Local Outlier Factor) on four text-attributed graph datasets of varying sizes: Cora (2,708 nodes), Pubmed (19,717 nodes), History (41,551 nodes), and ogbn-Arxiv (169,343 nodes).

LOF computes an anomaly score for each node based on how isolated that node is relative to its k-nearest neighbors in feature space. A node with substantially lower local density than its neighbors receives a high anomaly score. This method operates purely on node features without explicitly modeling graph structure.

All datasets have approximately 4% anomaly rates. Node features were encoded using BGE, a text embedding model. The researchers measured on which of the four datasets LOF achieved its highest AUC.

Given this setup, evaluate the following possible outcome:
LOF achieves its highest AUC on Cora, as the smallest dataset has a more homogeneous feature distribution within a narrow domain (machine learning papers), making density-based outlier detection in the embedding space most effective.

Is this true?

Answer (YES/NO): NO